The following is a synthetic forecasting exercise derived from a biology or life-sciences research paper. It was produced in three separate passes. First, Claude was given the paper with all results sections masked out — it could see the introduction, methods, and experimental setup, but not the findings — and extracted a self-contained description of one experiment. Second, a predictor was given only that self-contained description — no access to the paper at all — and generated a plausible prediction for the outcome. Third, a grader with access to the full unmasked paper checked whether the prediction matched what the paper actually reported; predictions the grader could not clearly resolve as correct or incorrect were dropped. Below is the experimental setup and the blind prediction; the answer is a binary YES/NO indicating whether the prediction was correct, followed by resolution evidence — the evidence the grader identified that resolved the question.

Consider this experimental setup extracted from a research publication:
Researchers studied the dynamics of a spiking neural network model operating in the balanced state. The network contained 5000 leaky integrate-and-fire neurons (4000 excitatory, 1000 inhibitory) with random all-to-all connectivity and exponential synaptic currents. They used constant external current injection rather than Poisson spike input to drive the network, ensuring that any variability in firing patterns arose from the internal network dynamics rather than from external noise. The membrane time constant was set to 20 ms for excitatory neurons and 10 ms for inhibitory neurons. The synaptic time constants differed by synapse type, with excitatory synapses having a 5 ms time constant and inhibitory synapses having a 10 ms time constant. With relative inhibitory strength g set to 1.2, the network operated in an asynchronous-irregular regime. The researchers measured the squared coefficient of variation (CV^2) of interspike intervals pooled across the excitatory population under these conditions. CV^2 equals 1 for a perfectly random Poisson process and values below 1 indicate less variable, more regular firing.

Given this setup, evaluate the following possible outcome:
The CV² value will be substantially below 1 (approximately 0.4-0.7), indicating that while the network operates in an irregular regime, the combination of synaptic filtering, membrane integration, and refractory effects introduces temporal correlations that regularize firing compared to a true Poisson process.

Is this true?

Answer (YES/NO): NO